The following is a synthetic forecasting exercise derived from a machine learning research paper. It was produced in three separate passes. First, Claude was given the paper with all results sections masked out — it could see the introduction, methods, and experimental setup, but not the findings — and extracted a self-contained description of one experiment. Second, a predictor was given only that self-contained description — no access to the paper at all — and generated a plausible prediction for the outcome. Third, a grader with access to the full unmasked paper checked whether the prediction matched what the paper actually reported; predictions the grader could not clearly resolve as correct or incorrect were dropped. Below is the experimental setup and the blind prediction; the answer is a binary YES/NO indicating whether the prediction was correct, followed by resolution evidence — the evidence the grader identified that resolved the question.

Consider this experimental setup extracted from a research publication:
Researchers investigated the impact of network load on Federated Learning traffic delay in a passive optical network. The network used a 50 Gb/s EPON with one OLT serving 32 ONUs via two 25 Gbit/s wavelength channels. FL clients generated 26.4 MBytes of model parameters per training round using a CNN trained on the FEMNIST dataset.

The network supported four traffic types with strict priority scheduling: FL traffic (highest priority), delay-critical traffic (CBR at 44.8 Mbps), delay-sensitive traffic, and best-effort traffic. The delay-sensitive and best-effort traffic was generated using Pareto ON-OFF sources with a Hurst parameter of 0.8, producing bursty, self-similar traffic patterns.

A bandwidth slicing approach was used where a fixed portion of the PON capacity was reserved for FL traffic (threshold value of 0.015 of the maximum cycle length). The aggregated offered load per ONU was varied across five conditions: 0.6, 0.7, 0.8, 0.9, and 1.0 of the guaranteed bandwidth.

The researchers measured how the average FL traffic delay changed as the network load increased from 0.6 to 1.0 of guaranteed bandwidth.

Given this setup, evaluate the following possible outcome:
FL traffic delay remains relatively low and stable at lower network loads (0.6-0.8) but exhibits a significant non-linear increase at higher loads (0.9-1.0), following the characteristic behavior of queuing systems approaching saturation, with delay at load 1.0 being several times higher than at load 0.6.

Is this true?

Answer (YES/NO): NO